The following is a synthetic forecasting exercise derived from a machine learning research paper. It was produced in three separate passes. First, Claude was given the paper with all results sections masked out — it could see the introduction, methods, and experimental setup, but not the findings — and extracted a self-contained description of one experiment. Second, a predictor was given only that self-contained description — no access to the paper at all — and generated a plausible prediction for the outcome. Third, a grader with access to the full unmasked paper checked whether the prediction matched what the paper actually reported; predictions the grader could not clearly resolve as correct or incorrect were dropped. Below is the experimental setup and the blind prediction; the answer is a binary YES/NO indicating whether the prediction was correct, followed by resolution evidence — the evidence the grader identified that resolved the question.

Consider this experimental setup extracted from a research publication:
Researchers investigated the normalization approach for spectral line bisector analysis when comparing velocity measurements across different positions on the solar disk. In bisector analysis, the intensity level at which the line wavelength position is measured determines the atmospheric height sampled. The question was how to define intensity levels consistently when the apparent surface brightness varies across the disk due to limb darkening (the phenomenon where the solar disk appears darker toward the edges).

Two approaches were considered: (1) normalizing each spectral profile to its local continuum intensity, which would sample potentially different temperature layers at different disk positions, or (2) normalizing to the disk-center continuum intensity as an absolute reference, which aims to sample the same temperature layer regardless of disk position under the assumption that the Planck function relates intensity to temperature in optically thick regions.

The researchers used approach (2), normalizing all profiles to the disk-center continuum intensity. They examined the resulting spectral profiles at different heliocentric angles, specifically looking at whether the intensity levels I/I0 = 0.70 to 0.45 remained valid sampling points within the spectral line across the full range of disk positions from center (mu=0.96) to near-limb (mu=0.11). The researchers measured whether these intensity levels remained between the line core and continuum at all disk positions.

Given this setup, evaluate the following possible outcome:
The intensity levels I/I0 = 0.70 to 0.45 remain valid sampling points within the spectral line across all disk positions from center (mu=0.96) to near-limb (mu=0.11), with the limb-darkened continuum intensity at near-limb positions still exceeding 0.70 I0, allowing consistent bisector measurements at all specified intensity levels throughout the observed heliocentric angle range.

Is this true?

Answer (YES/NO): NO